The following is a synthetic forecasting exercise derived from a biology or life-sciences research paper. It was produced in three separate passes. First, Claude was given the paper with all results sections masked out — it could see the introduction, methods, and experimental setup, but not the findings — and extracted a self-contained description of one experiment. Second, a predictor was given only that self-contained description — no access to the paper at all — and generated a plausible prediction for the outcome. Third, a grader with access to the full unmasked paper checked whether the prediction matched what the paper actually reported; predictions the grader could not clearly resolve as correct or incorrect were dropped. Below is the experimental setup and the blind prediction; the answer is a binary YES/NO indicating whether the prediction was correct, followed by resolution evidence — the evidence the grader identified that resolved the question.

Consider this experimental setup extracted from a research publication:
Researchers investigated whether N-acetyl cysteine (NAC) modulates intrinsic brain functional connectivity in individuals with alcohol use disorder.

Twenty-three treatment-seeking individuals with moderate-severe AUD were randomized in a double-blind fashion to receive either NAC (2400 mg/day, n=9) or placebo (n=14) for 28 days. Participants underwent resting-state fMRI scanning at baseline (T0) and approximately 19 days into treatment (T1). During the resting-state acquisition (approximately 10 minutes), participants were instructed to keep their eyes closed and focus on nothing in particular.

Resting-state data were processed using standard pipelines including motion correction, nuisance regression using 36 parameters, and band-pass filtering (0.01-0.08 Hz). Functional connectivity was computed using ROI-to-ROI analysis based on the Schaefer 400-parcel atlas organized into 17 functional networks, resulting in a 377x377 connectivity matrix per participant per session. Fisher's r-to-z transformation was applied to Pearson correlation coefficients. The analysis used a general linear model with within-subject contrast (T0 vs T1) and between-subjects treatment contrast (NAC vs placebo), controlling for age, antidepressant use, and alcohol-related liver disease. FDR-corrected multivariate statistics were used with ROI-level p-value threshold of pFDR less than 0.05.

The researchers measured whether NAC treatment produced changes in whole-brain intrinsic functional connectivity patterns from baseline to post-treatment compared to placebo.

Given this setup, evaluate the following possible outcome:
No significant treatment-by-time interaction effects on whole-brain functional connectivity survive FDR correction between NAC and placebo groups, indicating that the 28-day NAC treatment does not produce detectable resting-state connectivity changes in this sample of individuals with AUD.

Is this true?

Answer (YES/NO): NO